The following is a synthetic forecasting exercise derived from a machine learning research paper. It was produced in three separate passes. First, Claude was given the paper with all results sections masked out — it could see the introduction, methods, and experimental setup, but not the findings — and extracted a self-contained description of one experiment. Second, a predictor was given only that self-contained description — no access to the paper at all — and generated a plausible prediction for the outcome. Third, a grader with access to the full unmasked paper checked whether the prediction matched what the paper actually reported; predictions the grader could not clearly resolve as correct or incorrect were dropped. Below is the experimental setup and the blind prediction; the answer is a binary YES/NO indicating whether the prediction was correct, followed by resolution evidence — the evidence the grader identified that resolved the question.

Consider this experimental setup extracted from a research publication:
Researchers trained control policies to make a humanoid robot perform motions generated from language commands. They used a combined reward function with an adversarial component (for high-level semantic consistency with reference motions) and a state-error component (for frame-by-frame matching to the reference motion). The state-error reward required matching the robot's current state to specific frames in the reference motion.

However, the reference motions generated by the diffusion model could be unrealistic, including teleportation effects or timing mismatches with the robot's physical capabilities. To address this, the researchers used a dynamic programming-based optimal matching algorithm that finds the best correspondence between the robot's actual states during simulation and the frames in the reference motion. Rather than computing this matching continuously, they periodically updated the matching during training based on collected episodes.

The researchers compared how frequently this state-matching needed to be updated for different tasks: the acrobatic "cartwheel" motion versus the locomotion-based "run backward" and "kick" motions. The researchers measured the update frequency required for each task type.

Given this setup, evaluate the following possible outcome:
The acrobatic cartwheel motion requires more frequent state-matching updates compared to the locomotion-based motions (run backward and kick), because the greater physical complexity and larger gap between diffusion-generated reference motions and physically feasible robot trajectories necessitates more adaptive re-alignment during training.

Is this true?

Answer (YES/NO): YES